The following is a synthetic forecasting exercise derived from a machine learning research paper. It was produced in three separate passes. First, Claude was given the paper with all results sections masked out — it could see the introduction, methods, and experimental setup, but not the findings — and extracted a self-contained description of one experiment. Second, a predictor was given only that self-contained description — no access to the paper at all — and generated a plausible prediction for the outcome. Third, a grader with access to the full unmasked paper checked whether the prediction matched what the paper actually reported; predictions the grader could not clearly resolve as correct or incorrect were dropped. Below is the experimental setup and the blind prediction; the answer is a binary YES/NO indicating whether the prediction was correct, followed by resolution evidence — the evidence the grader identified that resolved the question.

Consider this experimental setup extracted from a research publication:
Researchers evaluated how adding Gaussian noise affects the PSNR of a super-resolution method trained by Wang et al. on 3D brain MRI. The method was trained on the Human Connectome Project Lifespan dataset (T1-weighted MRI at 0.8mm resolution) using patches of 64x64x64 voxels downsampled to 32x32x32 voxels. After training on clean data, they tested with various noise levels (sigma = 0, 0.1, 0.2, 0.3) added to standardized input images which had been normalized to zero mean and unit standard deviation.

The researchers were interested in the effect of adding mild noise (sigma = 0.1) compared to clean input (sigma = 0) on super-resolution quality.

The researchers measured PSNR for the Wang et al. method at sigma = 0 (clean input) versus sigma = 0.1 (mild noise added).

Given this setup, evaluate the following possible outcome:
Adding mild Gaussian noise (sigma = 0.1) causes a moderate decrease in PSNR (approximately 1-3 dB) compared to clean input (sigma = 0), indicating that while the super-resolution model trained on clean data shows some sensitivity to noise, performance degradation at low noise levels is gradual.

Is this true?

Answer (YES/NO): NO